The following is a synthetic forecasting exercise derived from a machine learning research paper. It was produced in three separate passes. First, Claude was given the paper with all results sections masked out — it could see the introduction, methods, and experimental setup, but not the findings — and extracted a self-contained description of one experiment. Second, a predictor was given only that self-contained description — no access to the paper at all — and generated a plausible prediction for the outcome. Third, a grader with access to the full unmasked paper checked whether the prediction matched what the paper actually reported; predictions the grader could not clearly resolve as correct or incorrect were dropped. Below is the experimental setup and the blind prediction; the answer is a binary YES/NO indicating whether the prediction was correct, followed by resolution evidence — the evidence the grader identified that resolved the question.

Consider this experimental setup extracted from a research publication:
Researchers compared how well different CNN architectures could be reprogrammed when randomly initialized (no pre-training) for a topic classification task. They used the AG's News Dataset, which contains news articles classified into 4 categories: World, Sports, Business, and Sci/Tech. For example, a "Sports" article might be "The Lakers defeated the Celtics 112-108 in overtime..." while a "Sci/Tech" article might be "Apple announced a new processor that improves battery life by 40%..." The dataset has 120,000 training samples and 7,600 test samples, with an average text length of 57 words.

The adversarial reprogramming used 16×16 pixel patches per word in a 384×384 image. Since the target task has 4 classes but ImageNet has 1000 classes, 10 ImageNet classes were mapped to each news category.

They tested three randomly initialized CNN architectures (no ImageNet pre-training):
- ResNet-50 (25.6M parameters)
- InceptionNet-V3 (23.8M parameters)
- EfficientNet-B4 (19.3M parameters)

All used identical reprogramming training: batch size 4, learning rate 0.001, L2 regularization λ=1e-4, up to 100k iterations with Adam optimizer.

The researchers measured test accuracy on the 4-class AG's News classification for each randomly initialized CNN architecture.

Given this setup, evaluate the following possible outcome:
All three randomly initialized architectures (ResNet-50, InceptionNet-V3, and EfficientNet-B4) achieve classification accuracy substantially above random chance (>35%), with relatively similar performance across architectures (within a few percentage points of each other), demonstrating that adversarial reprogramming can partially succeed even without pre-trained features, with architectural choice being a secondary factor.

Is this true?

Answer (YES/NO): NO